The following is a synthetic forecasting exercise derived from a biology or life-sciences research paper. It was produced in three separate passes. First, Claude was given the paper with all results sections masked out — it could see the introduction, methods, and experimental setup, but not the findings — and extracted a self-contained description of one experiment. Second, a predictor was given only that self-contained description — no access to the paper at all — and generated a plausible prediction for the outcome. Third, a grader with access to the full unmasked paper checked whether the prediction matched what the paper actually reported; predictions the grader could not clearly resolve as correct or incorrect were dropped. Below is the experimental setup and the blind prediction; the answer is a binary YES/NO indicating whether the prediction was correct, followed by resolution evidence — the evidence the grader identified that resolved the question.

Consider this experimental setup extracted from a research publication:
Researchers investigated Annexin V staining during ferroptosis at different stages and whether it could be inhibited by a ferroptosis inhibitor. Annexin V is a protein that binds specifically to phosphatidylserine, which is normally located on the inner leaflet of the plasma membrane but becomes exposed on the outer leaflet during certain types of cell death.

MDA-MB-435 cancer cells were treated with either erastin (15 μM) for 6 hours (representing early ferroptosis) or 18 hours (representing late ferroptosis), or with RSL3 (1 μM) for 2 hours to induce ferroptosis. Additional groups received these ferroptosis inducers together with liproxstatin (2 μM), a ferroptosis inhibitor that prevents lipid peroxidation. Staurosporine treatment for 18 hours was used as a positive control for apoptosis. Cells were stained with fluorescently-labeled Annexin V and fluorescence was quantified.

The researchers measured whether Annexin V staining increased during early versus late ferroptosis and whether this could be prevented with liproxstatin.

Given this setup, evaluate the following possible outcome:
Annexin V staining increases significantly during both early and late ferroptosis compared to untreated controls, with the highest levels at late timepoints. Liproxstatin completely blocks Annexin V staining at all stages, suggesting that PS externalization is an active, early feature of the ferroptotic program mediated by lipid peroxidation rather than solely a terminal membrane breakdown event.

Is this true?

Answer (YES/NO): NO